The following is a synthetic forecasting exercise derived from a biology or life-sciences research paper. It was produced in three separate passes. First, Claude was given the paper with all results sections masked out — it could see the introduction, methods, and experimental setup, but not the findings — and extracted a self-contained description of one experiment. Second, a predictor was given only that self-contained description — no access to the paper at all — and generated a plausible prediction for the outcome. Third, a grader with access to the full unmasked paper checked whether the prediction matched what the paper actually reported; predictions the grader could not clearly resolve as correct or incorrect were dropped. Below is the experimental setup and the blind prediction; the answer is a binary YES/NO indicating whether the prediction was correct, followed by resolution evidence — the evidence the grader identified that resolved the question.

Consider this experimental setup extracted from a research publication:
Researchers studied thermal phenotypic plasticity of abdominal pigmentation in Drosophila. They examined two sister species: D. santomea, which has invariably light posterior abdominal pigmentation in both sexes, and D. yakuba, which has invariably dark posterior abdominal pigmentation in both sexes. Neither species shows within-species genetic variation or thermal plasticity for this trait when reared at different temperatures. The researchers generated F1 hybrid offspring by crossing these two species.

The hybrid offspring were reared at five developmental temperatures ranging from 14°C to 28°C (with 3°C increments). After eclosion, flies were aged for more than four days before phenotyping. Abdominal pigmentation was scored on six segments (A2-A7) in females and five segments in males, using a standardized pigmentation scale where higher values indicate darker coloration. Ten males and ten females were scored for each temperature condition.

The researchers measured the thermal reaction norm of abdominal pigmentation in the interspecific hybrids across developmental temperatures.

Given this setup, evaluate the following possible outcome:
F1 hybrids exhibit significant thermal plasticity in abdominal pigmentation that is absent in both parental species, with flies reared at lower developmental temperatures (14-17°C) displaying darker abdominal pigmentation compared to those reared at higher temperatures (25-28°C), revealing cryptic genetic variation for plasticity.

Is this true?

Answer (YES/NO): YES